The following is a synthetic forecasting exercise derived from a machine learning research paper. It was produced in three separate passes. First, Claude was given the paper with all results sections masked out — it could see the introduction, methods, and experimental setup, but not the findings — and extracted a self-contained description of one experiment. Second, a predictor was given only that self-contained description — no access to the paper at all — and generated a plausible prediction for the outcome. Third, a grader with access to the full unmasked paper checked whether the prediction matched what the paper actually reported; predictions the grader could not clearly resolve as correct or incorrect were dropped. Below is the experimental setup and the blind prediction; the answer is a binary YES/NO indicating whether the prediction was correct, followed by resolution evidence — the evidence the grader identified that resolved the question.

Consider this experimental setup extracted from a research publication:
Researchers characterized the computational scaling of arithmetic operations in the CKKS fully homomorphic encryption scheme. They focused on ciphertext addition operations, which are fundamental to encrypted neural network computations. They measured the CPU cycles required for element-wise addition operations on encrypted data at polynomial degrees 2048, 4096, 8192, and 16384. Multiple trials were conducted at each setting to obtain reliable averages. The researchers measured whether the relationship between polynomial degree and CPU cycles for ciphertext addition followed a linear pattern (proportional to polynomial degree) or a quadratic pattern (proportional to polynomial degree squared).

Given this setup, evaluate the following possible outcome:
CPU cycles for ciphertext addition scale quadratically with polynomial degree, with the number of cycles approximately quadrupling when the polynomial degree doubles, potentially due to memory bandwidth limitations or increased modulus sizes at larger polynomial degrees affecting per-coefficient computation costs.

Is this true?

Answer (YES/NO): NO